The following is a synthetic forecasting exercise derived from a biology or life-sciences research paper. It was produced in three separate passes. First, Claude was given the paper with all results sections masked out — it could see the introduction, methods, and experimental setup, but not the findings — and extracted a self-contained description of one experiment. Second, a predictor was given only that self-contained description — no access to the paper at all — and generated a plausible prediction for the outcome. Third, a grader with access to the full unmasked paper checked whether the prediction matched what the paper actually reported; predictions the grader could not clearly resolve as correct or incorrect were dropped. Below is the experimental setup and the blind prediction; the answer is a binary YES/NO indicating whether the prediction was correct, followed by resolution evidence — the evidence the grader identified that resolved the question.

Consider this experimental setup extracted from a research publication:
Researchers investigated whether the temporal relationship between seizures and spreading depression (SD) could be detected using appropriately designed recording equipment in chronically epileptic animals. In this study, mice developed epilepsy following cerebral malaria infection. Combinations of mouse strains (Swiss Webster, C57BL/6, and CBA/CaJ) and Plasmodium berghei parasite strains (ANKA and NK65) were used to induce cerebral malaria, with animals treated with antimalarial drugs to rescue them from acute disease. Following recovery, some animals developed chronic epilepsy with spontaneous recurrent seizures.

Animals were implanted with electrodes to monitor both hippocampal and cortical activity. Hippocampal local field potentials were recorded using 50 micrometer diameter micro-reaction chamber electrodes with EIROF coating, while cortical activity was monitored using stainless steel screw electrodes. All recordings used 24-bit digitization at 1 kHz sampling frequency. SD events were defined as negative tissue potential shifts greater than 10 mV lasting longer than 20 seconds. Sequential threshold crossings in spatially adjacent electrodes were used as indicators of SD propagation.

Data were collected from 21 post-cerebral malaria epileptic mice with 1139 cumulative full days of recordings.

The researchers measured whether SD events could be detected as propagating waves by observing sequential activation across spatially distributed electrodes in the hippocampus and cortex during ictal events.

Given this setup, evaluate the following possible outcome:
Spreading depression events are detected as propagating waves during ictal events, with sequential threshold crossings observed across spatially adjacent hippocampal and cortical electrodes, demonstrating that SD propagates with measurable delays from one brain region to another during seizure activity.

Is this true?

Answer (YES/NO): NO